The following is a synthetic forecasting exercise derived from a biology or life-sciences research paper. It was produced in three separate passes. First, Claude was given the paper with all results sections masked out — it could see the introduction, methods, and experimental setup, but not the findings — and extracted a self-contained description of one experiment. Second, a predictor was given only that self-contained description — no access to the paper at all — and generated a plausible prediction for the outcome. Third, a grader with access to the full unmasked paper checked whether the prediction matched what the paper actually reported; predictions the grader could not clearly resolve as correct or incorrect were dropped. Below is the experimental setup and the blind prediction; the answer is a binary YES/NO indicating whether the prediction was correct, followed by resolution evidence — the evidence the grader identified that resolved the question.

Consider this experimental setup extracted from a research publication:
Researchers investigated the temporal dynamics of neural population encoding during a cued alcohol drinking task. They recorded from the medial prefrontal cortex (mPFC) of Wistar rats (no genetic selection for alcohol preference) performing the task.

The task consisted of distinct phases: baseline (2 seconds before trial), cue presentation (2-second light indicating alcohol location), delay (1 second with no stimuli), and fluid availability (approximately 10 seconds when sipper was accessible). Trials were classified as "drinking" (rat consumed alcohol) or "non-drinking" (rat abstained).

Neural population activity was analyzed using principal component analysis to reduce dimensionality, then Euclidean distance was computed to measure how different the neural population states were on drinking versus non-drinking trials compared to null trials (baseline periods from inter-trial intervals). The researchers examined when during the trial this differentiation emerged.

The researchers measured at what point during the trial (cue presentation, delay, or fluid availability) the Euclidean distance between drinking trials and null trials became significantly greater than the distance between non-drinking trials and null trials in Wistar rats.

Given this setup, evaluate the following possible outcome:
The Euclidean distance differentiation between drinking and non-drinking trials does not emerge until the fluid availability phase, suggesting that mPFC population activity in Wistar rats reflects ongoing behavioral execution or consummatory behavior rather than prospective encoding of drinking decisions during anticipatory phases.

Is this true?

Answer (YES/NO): NO